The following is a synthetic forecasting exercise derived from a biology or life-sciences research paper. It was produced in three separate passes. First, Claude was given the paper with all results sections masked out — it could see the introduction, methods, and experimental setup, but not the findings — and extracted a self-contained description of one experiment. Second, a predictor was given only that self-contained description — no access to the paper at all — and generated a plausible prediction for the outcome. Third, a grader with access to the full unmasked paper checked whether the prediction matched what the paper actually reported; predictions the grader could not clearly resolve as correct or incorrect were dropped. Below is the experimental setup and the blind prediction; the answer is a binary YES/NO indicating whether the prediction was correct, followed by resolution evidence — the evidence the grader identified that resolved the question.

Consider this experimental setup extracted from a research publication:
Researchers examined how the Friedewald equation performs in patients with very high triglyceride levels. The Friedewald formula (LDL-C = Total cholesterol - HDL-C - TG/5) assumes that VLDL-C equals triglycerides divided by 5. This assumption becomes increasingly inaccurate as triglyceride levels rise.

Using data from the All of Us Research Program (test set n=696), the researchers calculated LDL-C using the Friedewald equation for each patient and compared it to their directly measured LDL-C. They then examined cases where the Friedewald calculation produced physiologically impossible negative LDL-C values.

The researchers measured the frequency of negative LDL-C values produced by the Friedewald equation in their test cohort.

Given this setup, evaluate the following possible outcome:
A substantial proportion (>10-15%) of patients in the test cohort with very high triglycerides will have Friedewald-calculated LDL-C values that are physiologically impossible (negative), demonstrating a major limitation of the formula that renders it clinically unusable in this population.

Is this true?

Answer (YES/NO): NO